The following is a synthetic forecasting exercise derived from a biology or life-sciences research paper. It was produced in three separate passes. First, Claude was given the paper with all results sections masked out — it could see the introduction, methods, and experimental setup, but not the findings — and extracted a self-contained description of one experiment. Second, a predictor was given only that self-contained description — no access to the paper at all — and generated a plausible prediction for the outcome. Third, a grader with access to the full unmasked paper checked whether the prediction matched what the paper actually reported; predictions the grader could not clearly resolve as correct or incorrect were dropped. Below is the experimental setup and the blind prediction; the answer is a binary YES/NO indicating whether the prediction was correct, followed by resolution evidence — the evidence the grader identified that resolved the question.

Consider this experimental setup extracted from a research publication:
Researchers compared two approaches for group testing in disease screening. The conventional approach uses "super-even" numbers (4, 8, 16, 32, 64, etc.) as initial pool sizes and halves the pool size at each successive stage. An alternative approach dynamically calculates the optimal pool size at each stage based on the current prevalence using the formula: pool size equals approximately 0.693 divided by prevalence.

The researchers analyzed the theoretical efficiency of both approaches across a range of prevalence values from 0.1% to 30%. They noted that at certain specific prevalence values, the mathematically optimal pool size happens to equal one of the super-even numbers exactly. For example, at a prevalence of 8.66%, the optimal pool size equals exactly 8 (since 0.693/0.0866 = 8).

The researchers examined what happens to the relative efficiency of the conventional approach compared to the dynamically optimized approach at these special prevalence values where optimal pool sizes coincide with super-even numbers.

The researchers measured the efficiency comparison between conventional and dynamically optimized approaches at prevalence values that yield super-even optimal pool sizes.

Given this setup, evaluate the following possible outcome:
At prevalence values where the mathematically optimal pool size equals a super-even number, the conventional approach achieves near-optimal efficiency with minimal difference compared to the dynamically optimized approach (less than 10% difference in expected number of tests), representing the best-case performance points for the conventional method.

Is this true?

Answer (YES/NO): YES